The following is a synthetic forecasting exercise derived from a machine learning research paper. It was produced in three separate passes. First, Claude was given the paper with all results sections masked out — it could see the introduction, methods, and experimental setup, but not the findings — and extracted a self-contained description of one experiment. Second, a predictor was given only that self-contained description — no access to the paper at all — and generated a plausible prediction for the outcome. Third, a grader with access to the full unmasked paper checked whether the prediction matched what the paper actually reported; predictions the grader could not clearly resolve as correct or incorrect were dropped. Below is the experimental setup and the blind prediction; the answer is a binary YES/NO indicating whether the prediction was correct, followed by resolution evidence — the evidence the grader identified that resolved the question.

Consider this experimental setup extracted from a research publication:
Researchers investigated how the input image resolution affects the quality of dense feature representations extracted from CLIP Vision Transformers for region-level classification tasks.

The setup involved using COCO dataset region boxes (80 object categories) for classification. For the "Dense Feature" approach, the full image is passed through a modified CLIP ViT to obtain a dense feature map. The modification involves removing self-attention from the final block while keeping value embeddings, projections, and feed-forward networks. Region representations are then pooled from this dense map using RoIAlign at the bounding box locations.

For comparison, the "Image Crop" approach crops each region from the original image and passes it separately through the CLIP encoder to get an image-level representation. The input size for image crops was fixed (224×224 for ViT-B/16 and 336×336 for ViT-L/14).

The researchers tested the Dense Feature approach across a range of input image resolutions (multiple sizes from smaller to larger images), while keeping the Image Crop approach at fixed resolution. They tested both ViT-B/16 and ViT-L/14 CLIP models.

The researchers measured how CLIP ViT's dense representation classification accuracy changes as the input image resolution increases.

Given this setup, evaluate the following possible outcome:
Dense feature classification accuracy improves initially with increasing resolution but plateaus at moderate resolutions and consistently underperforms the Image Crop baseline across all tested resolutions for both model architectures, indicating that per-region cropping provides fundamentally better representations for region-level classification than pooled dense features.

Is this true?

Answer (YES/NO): NO